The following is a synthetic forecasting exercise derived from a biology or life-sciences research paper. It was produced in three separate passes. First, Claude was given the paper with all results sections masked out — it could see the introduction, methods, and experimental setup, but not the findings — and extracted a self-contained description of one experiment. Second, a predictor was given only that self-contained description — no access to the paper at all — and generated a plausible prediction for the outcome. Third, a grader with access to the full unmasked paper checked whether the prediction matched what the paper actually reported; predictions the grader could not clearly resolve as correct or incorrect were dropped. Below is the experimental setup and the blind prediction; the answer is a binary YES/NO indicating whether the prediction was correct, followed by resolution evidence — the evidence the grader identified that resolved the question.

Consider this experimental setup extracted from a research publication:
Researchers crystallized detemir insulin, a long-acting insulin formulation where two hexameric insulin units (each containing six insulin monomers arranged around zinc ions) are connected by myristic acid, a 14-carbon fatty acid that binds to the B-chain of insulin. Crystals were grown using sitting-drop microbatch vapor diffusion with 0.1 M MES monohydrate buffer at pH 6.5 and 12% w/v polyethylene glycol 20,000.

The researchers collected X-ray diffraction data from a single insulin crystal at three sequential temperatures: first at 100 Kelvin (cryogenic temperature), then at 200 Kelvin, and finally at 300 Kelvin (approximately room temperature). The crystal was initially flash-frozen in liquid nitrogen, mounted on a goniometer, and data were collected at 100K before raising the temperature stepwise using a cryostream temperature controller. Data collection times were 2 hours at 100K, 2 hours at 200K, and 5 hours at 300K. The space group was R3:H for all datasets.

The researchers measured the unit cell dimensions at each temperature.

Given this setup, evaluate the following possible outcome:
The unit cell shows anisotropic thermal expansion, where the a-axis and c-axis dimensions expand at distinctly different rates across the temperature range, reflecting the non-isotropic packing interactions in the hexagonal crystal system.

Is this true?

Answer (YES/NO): NO